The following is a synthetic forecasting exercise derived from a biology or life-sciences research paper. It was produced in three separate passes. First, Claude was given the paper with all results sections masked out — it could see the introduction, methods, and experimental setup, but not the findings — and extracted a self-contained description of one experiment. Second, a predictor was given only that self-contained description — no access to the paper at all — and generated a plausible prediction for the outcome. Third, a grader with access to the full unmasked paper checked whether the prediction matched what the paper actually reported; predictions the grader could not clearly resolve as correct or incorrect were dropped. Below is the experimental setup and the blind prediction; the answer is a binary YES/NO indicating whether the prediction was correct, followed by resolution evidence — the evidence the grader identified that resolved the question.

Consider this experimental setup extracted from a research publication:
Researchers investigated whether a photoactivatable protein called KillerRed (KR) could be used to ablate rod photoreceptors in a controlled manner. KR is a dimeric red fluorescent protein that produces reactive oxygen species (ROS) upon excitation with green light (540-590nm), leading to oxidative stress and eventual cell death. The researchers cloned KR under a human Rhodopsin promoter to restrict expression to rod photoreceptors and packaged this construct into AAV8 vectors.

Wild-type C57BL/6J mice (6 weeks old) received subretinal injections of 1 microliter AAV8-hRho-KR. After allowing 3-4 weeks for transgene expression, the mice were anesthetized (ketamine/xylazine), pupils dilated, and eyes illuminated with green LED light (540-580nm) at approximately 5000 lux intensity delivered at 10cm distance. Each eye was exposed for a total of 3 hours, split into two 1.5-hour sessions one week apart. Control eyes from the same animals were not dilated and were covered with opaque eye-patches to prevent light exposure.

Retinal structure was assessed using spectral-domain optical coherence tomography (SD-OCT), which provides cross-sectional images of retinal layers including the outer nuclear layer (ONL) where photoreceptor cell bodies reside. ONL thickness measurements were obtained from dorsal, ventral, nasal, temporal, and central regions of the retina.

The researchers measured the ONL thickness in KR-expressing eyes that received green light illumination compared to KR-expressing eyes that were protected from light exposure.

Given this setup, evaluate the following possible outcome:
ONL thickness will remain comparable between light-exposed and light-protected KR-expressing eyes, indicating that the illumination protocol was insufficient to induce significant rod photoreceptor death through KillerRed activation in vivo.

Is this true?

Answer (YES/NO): NO